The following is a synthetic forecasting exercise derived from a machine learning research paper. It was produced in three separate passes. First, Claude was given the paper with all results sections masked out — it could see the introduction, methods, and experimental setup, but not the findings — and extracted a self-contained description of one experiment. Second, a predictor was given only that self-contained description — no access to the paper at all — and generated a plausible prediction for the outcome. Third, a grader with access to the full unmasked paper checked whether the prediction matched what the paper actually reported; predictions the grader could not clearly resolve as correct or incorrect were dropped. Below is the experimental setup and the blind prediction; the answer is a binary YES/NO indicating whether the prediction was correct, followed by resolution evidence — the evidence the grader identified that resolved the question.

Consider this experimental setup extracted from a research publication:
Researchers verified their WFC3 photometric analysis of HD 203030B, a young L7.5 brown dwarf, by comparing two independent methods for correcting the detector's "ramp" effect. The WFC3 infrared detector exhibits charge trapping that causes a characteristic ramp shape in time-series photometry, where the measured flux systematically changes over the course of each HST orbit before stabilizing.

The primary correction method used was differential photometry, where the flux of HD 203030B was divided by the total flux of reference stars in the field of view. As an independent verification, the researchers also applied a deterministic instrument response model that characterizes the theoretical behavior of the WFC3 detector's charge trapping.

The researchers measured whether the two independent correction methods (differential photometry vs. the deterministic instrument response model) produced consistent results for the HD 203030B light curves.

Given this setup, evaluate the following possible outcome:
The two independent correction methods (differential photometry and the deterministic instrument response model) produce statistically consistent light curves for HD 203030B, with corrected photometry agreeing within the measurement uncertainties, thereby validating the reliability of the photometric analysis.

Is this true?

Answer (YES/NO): YES